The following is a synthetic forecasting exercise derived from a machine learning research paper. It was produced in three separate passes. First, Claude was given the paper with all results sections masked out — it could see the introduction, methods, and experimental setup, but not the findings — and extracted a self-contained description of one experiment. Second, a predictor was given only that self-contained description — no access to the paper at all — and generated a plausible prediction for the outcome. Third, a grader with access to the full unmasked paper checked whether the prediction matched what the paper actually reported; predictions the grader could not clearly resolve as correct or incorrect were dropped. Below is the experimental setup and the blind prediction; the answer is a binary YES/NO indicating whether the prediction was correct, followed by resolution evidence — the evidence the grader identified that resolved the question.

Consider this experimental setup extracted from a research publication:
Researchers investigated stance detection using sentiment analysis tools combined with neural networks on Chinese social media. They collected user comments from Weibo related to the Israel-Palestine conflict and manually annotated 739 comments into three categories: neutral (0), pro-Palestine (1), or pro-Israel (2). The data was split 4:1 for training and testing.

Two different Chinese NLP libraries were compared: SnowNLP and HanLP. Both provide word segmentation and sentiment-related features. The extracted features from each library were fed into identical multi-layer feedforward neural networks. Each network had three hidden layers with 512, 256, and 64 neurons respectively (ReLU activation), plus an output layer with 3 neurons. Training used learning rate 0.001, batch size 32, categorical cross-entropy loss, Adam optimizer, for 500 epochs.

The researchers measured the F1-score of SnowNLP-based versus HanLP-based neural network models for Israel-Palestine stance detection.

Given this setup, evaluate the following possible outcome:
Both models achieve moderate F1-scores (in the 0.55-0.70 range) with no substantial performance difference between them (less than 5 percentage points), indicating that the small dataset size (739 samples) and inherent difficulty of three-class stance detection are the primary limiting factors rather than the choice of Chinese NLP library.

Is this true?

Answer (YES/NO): NO